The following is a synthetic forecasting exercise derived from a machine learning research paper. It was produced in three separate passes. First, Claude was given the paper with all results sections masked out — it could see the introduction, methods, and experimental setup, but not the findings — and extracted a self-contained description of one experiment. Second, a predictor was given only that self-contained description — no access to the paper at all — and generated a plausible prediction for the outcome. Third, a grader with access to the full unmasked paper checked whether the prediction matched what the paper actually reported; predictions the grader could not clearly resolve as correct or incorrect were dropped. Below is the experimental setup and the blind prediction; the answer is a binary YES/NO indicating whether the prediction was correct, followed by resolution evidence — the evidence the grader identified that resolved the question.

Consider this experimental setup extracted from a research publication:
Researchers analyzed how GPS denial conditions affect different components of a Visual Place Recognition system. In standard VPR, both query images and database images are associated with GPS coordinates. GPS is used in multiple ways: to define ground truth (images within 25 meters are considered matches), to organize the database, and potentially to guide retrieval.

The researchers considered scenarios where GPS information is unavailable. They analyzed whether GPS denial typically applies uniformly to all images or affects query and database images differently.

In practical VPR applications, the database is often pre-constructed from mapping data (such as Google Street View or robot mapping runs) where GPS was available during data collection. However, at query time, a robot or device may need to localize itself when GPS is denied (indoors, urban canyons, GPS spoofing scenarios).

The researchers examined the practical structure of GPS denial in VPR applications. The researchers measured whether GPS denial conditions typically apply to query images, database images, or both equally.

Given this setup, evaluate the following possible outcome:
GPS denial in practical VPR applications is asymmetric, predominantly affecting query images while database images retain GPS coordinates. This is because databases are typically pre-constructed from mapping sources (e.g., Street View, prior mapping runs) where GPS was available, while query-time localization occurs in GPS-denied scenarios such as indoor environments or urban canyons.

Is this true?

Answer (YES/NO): YES